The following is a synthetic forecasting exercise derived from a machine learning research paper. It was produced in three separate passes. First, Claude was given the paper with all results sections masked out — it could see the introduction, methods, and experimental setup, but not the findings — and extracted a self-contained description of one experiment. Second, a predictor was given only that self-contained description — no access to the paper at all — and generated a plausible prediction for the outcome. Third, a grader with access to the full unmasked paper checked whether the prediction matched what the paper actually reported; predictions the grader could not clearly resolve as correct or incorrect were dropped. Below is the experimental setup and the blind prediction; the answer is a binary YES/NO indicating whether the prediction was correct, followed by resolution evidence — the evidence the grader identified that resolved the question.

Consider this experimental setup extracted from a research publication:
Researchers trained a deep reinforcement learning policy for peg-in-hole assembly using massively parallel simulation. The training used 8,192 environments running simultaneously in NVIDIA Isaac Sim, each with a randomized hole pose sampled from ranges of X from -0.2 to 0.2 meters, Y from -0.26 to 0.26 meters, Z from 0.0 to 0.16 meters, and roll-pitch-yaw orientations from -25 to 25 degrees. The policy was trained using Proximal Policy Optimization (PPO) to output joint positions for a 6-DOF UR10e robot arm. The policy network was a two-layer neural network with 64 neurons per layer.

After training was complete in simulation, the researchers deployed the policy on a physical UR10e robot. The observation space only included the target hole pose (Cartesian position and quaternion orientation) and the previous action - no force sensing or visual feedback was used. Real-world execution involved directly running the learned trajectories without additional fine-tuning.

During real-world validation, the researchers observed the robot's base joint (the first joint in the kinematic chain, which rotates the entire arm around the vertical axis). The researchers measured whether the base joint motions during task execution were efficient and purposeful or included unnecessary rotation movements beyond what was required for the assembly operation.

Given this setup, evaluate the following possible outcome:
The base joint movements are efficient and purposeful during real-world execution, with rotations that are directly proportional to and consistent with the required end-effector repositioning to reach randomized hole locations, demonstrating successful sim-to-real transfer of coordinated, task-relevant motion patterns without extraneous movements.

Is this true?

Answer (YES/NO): NO